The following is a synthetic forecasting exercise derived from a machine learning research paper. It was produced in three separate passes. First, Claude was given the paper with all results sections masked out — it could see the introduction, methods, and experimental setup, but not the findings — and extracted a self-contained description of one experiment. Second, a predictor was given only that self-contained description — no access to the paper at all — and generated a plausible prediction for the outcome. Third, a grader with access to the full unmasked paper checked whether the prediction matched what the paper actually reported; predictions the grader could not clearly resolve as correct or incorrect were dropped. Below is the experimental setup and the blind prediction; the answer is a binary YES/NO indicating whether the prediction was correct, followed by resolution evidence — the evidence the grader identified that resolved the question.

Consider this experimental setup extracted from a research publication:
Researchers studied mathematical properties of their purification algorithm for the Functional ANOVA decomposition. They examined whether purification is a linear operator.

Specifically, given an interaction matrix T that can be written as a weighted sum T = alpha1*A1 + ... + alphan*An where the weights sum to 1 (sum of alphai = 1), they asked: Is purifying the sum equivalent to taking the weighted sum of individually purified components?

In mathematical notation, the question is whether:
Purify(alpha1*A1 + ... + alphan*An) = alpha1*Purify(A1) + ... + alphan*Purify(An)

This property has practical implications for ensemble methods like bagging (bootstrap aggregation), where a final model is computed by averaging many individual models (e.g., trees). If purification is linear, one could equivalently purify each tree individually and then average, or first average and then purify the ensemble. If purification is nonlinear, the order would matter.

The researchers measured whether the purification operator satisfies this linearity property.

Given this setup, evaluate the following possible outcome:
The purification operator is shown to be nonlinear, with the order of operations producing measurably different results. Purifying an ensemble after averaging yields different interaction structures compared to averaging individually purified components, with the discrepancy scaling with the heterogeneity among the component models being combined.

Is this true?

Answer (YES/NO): NO